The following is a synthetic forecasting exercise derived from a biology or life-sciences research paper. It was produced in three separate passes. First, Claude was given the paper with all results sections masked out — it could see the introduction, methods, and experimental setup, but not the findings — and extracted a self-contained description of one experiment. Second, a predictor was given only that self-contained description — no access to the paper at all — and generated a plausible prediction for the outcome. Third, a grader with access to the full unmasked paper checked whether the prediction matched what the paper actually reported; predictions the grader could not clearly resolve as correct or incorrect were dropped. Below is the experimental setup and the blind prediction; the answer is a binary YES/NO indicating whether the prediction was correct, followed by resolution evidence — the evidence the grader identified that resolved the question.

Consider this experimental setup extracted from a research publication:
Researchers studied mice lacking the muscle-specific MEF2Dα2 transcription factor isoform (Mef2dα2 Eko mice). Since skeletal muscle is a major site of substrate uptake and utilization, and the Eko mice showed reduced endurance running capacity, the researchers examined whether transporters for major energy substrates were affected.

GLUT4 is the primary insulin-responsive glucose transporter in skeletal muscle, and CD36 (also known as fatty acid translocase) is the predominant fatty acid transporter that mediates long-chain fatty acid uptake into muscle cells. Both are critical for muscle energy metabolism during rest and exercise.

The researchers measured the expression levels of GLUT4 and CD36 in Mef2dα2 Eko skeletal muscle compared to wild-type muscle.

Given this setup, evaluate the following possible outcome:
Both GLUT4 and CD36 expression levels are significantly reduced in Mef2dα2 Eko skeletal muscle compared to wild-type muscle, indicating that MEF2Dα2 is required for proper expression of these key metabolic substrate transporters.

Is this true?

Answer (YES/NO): NO